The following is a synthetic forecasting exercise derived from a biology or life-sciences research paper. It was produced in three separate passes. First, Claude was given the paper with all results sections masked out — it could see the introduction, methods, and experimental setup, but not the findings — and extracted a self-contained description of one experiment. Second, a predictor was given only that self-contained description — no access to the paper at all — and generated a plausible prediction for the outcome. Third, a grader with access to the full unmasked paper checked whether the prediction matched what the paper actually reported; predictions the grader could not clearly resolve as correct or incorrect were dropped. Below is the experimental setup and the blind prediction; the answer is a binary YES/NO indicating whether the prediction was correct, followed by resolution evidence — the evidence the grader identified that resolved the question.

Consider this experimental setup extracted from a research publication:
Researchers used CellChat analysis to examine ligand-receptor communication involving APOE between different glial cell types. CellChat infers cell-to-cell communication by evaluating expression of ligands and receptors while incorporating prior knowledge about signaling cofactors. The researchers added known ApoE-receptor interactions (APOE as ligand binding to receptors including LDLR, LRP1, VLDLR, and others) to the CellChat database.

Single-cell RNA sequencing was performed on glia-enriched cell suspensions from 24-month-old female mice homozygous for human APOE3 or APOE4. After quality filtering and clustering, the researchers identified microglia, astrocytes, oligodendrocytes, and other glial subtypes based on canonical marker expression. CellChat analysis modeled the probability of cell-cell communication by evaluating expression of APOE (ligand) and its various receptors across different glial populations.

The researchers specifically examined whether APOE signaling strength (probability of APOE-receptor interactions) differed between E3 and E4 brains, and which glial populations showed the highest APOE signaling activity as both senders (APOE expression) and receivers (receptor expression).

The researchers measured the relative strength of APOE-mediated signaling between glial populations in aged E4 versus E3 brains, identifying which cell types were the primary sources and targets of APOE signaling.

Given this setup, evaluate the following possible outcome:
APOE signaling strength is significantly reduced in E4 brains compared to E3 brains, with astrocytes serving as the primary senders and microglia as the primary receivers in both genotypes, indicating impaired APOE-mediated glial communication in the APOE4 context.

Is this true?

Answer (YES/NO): NO